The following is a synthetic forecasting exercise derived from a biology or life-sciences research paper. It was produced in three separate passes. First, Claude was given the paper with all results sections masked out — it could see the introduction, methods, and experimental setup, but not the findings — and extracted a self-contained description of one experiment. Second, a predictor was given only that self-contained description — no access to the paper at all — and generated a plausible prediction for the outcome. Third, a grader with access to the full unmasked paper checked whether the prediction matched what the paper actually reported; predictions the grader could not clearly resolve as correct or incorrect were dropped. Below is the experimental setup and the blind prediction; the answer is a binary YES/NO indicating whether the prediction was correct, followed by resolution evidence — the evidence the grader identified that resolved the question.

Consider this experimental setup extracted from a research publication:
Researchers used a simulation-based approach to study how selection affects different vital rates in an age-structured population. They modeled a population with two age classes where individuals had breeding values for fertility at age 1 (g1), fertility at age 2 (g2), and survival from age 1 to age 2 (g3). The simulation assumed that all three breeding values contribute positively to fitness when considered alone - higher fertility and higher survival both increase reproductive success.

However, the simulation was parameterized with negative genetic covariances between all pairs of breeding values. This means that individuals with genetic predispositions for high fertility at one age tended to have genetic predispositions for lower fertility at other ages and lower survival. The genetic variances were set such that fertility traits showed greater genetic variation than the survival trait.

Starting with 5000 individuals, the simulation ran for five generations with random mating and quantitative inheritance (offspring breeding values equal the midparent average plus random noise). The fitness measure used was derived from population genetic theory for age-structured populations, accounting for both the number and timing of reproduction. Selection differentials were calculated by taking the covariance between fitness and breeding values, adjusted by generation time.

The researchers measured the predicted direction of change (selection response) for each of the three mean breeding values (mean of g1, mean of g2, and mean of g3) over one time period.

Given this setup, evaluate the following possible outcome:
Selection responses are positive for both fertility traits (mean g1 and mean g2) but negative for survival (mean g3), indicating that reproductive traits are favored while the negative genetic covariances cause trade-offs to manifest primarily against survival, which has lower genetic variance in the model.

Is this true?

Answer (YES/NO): YES